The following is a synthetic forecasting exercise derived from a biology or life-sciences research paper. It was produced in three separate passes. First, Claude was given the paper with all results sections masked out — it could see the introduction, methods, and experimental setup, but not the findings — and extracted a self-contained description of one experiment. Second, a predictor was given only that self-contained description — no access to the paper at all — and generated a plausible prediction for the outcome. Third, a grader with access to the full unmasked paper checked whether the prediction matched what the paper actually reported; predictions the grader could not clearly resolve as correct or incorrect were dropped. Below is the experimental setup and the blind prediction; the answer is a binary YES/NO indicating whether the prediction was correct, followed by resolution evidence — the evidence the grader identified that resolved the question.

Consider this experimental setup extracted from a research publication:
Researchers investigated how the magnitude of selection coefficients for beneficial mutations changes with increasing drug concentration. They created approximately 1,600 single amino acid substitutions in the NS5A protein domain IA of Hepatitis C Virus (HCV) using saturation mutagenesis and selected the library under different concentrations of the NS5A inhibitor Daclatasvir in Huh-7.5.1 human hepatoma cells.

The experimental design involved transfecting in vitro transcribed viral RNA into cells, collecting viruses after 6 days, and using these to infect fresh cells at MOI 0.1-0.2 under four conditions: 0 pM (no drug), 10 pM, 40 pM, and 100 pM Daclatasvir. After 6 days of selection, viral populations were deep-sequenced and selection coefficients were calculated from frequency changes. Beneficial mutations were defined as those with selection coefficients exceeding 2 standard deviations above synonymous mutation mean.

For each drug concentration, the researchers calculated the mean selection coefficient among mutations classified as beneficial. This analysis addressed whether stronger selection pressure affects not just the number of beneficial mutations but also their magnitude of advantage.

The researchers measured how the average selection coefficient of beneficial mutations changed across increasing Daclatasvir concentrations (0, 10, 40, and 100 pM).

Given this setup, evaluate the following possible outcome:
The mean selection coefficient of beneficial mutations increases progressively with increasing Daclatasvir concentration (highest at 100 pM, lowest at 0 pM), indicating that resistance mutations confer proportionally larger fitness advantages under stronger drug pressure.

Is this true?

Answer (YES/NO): YES